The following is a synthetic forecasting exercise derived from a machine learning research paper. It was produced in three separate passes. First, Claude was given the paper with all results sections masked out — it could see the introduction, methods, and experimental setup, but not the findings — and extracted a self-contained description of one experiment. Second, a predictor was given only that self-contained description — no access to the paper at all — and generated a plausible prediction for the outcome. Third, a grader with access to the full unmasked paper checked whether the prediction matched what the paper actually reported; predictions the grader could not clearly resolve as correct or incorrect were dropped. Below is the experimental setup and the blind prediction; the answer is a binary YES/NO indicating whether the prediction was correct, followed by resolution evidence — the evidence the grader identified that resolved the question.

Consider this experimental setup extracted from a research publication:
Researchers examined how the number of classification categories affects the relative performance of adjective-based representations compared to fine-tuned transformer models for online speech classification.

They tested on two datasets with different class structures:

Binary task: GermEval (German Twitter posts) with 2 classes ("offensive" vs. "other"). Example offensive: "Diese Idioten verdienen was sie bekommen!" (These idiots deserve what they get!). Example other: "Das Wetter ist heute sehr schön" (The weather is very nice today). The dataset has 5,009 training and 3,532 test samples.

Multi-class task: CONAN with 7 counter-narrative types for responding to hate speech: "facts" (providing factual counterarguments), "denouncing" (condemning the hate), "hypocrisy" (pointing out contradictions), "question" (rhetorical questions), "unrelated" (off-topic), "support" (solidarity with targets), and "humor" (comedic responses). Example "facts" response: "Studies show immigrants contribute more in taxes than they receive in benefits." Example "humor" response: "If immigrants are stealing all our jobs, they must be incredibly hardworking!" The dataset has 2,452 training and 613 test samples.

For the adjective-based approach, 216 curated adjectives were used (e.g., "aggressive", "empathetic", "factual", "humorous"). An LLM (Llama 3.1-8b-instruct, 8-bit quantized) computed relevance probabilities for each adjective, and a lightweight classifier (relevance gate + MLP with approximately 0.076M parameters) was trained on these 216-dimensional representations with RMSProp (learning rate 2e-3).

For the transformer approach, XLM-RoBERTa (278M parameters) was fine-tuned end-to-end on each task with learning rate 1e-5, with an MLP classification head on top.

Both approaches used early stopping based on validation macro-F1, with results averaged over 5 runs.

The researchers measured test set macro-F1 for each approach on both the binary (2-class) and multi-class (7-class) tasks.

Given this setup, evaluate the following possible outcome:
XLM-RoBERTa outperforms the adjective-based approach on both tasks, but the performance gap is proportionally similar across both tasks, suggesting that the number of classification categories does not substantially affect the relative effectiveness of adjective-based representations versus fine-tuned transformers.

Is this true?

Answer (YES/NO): NO